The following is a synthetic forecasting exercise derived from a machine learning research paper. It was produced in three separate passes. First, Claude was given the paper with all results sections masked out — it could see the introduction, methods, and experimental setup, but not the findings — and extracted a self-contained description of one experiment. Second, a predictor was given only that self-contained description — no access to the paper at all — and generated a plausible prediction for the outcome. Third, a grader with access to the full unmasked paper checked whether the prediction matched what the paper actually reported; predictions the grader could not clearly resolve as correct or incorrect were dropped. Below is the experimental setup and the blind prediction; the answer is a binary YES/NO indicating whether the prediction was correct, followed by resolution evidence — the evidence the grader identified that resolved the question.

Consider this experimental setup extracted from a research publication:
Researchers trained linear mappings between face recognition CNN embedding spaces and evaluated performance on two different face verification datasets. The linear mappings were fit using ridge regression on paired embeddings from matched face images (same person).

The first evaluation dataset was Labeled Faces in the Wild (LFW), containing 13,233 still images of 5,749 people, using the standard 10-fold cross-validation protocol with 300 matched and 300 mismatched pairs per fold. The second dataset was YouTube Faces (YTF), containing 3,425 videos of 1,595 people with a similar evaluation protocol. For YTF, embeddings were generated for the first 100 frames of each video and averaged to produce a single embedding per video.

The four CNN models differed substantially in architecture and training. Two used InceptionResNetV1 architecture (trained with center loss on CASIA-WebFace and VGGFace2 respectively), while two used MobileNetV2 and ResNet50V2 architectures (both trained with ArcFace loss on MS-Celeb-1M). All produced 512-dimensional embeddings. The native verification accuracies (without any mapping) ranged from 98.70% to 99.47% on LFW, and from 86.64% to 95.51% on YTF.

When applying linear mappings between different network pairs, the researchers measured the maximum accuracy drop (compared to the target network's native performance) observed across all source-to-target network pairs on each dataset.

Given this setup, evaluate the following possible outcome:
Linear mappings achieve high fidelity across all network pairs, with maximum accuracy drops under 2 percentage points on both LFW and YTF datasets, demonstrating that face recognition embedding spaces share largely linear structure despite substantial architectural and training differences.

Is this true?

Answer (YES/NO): NO